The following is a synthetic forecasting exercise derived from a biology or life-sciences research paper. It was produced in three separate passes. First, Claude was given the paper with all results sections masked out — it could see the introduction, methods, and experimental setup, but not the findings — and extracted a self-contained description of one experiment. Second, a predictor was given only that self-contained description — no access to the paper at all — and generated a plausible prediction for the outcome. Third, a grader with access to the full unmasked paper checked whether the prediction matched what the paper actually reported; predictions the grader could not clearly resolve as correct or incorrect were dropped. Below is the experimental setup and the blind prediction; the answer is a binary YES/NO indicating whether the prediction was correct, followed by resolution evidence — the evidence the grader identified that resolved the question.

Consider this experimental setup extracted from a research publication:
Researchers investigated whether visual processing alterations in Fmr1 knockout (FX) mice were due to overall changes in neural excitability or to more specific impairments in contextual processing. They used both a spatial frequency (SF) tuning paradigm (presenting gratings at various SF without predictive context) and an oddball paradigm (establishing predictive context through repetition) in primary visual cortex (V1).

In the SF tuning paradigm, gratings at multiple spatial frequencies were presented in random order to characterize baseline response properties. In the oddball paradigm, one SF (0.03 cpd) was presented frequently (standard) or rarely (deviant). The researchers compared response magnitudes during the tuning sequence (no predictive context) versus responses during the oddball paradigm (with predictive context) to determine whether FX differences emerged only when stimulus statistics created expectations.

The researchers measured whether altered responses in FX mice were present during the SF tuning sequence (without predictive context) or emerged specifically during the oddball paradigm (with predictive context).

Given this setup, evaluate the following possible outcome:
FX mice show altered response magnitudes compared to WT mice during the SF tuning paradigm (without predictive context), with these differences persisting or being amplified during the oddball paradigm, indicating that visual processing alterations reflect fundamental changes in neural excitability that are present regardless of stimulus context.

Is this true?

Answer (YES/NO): NO